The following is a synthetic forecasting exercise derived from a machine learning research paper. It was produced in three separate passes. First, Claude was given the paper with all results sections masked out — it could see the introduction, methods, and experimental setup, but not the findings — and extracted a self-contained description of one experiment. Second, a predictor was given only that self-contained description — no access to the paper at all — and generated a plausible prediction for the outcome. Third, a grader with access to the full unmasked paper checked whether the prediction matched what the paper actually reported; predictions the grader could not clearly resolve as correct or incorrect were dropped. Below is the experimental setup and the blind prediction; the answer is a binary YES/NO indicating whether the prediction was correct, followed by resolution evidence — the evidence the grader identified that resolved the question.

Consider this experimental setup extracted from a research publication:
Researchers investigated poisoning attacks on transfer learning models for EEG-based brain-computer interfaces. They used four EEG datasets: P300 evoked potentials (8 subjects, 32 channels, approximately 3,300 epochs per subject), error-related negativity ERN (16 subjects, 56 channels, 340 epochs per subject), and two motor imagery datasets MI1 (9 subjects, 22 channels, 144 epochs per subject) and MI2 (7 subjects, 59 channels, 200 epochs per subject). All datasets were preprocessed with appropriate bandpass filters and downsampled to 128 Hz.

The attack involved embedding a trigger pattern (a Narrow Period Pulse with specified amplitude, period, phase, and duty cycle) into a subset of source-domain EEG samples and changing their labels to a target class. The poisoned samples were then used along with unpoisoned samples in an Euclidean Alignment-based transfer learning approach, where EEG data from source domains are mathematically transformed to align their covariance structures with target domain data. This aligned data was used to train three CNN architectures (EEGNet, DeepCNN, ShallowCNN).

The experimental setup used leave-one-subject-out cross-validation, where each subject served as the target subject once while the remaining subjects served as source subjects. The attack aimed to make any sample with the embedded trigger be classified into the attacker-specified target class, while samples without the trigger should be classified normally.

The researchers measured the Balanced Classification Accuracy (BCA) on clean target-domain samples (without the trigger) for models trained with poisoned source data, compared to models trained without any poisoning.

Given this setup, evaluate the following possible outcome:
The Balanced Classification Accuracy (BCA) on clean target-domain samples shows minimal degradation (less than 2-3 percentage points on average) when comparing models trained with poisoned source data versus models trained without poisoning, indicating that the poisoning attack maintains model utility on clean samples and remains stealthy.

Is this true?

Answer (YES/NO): YES